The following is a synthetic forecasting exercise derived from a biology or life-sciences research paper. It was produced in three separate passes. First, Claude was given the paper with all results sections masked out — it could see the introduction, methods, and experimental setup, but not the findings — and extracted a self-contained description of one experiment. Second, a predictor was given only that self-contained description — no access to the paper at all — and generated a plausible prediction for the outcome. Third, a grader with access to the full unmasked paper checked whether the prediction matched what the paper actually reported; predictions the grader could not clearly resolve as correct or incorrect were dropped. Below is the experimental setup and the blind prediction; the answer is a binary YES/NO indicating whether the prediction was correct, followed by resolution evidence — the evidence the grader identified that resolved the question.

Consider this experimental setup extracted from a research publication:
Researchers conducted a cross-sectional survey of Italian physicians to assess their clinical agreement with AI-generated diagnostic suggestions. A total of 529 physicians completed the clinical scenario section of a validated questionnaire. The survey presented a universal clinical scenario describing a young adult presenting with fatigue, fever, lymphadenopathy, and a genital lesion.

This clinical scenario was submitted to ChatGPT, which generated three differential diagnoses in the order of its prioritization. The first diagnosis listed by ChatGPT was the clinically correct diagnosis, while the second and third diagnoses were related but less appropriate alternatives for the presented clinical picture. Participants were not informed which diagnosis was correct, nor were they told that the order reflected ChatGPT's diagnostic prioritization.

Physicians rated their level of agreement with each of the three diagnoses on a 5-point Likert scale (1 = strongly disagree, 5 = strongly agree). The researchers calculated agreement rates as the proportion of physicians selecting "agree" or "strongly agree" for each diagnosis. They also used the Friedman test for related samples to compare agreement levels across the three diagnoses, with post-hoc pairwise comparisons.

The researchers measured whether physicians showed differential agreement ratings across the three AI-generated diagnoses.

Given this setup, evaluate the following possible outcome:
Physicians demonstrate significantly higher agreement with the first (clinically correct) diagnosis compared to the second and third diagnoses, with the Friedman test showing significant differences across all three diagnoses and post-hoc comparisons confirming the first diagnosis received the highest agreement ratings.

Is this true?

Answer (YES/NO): YES